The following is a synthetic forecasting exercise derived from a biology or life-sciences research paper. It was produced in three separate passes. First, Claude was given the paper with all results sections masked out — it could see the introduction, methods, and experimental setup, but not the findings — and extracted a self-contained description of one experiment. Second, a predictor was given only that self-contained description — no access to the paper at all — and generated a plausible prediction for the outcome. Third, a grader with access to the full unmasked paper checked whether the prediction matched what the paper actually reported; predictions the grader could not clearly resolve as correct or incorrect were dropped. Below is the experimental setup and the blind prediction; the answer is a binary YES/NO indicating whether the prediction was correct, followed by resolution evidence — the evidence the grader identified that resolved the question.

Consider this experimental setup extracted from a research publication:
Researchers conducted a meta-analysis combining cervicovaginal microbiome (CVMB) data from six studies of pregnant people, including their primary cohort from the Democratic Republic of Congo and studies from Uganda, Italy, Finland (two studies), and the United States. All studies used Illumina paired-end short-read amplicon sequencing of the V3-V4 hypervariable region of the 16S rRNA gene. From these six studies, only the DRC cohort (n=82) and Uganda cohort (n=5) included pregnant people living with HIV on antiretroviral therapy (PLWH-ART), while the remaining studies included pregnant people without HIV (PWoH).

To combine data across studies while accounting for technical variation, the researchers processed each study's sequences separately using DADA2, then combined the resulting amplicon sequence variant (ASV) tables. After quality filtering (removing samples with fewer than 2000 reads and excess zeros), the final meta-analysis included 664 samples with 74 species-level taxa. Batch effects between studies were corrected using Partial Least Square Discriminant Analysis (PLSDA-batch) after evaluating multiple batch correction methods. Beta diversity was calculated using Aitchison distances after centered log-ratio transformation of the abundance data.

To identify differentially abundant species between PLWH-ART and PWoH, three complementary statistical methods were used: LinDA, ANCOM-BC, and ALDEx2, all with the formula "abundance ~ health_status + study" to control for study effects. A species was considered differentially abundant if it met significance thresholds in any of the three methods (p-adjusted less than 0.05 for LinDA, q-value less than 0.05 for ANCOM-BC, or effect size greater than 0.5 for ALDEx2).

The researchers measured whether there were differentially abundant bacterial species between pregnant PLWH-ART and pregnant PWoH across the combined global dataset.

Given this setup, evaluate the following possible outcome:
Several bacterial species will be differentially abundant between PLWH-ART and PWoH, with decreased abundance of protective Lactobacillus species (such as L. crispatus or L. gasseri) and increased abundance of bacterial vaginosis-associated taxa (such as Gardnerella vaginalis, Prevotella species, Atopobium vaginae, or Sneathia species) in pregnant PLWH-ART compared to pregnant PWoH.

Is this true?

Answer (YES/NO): YES